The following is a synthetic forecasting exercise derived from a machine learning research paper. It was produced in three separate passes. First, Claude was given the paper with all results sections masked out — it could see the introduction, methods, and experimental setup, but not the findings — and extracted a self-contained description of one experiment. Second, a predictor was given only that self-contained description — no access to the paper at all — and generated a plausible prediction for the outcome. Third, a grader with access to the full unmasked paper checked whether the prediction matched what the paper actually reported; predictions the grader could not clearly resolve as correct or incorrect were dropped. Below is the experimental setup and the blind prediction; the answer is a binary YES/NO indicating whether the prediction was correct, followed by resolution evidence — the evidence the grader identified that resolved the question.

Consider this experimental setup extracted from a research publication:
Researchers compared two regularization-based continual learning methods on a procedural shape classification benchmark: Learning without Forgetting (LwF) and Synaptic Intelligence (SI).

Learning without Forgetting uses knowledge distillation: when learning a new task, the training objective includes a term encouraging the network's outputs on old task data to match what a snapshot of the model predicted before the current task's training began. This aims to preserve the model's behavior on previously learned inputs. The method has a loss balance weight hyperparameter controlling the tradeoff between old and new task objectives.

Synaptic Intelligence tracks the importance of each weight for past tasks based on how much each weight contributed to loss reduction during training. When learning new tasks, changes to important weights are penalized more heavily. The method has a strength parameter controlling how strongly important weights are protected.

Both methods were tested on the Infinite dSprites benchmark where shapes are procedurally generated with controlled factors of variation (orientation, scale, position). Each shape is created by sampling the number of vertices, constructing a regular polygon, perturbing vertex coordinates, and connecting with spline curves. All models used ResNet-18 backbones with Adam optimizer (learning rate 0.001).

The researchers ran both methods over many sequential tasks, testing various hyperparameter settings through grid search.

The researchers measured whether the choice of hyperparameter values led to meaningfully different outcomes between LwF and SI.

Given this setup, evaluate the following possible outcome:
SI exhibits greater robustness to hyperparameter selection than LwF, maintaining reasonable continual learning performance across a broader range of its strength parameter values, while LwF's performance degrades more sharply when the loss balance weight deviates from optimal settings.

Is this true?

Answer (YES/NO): NO